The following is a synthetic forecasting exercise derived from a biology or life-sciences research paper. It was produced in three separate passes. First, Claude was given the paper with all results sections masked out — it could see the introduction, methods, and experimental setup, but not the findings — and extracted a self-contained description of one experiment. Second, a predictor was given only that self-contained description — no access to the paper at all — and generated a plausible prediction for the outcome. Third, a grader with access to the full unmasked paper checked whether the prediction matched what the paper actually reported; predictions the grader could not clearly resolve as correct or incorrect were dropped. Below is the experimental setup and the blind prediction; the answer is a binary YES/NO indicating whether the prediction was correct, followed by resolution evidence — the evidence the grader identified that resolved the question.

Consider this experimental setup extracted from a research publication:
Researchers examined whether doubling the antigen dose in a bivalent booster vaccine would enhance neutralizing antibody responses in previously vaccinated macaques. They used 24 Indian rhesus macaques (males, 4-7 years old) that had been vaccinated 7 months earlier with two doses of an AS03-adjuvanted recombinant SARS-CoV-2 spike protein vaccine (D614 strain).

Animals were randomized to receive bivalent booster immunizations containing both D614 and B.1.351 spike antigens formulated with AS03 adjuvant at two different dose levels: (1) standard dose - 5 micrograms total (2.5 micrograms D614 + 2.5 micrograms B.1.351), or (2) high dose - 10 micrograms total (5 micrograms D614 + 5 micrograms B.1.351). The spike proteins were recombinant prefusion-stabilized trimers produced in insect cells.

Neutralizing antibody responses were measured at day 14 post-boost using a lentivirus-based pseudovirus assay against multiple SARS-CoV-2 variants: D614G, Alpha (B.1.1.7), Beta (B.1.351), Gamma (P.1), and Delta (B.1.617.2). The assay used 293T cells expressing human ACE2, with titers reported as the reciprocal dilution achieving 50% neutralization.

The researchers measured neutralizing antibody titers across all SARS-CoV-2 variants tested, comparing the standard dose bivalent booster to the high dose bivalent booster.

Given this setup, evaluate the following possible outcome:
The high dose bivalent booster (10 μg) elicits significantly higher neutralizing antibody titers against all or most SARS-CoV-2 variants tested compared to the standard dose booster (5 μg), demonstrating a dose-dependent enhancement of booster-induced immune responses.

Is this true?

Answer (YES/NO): NO